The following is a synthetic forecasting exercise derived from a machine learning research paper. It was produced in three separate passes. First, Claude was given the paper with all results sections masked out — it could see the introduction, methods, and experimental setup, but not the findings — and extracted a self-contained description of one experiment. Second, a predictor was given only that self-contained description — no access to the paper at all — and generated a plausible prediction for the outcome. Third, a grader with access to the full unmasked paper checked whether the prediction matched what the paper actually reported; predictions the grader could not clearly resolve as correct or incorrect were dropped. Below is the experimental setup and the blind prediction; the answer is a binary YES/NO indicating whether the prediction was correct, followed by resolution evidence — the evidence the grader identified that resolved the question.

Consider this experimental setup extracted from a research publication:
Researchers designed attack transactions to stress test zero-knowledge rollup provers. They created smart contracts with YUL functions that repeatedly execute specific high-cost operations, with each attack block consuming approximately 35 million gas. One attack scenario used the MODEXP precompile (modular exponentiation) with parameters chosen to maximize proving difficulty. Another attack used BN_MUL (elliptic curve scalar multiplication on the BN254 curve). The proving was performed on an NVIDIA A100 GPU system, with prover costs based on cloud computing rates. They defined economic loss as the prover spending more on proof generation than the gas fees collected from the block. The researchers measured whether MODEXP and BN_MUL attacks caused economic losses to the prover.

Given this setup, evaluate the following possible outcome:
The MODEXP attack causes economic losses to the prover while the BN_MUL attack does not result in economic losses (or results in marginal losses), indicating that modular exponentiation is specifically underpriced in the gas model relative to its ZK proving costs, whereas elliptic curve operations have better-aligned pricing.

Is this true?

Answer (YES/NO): YES